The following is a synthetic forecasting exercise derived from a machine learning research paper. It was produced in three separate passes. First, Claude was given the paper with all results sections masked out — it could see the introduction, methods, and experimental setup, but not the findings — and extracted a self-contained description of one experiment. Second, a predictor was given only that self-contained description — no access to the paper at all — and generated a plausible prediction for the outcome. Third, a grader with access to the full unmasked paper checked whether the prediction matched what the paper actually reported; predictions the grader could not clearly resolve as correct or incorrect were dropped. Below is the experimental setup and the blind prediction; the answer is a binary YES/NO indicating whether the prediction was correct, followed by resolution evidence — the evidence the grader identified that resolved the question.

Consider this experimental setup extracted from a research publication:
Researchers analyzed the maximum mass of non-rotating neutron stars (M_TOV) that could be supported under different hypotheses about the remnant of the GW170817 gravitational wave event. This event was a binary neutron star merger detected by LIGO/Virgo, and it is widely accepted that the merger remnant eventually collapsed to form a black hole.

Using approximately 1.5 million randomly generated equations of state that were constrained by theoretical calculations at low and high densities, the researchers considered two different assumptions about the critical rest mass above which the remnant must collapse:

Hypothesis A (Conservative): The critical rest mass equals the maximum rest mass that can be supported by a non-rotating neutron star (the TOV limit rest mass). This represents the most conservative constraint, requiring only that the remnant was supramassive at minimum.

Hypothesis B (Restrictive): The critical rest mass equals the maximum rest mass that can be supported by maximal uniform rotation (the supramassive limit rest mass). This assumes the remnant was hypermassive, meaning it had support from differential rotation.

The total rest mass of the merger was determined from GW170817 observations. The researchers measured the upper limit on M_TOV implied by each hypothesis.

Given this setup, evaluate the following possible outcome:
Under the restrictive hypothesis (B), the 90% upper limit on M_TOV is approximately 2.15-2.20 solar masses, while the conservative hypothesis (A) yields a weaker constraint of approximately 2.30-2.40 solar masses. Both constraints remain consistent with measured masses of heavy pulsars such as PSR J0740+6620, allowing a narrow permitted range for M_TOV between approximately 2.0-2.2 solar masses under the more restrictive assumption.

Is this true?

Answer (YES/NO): NO